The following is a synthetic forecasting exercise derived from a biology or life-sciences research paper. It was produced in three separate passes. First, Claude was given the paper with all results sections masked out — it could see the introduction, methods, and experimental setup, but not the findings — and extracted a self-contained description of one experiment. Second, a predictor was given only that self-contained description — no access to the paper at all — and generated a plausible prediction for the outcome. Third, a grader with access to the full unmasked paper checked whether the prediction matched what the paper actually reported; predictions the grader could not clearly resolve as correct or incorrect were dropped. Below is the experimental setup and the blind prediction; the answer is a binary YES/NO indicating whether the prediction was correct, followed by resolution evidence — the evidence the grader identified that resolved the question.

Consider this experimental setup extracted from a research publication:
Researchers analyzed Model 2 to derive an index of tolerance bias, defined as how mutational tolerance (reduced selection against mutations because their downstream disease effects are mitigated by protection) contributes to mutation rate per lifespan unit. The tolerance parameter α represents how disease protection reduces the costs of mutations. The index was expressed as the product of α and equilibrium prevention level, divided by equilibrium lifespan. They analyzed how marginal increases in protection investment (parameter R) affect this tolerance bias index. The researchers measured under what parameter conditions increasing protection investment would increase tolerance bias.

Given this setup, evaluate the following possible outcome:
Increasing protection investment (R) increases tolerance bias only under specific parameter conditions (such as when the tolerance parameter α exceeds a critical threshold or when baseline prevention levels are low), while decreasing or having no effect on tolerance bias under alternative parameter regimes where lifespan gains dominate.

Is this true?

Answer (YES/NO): NO